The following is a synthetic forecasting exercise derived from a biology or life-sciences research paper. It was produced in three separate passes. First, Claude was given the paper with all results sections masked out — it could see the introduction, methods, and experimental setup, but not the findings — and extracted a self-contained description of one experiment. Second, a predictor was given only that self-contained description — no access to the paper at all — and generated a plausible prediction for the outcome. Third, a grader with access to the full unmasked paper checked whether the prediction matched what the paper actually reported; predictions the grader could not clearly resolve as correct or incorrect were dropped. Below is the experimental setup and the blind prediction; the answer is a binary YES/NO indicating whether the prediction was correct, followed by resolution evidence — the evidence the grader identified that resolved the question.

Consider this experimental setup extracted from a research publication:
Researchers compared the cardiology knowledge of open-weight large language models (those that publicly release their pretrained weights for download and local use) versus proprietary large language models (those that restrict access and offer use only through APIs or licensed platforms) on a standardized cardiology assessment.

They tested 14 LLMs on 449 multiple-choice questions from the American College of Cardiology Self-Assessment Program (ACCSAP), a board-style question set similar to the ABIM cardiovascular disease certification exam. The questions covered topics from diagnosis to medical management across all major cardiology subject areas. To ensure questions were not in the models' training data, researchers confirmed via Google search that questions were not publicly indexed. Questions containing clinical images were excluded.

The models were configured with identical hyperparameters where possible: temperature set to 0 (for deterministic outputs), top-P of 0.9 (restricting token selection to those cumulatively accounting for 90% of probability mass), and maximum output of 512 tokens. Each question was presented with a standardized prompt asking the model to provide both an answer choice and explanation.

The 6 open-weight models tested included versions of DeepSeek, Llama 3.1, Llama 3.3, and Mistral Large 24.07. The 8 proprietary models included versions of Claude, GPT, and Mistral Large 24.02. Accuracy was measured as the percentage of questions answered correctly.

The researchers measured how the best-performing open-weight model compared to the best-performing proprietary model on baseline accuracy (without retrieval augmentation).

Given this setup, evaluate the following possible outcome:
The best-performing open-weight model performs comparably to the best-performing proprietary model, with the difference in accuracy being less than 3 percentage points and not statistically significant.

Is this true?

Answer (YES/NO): NO